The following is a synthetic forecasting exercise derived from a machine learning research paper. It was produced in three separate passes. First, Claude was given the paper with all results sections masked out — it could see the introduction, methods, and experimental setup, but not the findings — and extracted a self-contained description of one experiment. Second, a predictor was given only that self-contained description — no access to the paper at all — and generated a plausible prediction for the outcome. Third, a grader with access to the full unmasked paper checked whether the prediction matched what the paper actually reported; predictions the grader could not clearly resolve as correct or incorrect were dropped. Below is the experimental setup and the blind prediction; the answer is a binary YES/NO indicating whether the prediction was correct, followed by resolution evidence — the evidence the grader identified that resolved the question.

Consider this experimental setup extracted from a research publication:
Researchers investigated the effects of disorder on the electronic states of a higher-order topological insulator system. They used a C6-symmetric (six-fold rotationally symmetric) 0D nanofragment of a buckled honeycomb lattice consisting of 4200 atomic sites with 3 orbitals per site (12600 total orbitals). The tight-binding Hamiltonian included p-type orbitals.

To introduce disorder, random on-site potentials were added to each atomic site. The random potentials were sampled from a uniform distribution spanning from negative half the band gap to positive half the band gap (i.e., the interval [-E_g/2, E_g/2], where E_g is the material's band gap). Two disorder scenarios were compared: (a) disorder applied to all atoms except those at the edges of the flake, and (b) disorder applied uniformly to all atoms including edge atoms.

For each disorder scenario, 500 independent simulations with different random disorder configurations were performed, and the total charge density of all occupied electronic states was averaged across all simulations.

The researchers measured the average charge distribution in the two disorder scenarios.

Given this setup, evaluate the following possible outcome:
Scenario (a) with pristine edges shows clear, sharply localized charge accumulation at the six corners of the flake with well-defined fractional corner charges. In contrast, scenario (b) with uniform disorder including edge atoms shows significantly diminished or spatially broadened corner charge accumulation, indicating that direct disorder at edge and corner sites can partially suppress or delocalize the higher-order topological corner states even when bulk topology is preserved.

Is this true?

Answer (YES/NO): NO